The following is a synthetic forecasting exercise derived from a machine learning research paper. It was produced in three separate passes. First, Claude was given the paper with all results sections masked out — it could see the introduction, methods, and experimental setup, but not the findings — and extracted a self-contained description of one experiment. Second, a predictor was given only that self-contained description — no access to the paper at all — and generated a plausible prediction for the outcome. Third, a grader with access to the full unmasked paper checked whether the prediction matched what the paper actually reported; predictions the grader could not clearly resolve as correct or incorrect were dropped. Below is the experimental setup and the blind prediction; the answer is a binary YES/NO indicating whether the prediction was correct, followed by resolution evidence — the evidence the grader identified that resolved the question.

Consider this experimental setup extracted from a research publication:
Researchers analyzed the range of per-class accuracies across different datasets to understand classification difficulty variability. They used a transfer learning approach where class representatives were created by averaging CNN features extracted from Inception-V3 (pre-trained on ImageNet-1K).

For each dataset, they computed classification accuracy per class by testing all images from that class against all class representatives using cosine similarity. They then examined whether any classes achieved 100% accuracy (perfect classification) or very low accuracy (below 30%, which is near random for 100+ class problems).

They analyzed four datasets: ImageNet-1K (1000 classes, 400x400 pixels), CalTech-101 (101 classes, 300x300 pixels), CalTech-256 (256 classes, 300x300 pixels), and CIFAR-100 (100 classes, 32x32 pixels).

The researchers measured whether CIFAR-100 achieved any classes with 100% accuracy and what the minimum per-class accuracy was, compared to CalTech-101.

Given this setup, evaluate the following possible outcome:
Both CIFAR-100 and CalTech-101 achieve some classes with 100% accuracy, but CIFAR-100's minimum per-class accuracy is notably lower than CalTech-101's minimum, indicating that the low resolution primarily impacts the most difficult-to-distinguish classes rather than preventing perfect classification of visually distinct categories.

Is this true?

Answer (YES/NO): NO